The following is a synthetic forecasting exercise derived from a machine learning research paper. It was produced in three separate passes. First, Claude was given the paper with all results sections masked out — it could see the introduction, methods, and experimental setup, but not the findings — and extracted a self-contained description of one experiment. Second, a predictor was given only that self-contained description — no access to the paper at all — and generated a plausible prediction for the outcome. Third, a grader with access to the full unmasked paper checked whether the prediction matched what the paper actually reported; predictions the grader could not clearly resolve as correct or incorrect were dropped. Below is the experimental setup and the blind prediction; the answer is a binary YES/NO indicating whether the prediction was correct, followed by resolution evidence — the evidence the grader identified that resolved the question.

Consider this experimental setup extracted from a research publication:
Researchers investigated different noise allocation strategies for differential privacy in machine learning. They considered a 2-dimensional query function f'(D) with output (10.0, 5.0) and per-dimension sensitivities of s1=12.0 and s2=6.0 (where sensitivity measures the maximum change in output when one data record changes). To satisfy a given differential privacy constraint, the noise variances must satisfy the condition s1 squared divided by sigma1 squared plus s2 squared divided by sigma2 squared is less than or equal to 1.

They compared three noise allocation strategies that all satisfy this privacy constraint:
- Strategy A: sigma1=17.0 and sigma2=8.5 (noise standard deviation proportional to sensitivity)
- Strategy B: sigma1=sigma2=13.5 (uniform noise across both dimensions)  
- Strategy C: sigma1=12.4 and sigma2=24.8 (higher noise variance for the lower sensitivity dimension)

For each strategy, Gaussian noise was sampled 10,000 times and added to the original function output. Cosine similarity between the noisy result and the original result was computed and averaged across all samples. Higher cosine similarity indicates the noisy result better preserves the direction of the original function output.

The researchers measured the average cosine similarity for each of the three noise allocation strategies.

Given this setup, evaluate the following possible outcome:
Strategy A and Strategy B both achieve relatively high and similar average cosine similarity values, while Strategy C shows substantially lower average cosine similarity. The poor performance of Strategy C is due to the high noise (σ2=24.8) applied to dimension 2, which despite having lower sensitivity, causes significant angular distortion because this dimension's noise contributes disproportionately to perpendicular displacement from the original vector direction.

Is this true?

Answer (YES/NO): NO